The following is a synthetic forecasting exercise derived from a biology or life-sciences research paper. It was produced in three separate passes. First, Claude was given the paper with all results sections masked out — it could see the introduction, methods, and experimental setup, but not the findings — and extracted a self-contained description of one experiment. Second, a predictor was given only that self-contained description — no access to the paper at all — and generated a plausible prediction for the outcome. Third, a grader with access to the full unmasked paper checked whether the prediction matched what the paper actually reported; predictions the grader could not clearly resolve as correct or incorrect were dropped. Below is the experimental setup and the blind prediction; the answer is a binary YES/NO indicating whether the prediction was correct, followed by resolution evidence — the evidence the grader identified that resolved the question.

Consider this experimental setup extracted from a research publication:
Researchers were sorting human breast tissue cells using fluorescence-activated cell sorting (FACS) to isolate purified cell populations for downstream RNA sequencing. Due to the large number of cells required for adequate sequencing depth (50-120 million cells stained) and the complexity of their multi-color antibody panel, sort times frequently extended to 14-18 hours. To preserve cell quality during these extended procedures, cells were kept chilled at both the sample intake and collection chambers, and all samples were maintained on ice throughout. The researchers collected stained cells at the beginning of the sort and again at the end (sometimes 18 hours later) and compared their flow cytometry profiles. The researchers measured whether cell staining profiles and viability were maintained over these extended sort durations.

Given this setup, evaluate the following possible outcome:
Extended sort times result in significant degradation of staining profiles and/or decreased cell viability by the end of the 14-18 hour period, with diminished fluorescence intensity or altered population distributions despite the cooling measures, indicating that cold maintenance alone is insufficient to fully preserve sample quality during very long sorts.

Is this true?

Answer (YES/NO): NO